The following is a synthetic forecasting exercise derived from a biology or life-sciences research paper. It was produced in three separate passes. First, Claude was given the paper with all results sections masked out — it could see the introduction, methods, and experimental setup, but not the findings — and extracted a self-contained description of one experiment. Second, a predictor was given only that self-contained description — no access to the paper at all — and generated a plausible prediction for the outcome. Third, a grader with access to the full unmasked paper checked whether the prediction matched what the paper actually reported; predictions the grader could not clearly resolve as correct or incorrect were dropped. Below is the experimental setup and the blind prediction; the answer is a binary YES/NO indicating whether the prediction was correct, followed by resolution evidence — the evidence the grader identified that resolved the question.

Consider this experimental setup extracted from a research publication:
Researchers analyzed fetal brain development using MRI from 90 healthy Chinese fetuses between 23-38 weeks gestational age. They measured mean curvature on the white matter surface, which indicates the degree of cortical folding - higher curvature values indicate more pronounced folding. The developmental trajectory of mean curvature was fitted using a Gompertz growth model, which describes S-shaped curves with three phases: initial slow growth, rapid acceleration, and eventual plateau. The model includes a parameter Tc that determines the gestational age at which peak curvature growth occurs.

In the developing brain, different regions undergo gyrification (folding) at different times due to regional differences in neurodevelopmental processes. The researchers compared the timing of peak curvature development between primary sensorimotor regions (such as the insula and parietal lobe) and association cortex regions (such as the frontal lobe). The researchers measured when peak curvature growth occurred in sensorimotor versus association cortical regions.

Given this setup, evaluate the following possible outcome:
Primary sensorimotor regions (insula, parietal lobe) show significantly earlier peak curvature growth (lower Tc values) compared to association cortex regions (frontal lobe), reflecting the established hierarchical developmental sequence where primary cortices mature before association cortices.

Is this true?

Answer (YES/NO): YES